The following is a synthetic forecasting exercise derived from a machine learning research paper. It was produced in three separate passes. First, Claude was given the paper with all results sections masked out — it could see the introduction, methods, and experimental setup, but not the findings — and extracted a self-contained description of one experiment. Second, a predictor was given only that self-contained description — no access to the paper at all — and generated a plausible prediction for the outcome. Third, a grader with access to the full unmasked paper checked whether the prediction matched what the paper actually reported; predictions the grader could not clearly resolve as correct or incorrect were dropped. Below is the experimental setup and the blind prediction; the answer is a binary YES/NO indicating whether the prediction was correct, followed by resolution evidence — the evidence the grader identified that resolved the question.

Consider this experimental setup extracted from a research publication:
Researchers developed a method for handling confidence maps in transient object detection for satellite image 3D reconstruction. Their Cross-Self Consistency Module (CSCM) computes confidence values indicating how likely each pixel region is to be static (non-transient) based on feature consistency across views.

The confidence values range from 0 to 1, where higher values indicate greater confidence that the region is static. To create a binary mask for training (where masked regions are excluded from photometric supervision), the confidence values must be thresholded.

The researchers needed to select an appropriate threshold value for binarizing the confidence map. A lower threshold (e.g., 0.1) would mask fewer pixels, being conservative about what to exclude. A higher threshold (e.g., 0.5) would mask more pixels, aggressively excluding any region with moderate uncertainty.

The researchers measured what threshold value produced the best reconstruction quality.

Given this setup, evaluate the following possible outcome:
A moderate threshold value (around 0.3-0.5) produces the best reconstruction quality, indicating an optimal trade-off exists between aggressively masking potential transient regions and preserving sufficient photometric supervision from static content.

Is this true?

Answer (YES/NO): NO